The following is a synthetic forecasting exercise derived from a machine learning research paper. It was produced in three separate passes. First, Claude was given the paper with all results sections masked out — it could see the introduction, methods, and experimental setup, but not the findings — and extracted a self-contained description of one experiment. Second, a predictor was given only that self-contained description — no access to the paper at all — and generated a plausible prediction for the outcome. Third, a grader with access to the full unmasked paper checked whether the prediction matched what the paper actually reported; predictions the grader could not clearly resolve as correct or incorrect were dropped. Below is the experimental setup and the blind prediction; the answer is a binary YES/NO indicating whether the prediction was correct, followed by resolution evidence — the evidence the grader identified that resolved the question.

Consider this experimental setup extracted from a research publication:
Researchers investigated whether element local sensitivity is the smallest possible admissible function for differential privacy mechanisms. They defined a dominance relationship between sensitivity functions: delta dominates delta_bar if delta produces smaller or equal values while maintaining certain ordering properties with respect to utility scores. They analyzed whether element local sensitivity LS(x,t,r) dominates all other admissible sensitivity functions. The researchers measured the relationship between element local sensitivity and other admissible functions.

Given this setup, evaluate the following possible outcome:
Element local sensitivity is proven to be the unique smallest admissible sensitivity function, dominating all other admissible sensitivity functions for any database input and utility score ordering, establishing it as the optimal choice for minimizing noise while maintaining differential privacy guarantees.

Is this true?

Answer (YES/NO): YES